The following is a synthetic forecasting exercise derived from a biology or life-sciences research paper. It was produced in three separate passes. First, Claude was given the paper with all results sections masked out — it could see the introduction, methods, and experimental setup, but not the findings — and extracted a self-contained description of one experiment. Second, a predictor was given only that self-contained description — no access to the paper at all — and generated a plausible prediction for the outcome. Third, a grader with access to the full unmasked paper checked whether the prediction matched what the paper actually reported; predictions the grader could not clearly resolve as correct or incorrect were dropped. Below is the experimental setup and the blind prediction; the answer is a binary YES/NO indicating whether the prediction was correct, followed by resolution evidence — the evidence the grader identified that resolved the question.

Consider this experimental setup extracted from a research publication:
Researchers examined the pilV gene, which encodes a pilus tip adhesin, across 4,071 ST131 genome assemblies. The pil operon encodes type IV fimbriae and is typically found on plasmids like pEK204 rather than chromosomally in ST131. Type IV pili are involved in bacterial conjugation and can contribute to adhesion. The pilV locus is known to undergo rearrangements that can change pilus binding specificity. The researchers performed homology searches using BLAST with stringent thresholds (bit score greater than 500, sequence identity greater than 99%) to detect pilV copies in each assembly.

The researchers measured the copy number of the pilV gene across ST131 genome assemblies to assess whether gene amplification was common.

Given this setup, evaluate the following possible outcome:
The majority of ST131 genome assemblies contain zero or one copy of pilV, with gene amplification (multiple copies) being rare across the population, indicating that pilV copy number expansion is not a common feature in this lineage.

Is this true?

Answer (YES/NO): YES